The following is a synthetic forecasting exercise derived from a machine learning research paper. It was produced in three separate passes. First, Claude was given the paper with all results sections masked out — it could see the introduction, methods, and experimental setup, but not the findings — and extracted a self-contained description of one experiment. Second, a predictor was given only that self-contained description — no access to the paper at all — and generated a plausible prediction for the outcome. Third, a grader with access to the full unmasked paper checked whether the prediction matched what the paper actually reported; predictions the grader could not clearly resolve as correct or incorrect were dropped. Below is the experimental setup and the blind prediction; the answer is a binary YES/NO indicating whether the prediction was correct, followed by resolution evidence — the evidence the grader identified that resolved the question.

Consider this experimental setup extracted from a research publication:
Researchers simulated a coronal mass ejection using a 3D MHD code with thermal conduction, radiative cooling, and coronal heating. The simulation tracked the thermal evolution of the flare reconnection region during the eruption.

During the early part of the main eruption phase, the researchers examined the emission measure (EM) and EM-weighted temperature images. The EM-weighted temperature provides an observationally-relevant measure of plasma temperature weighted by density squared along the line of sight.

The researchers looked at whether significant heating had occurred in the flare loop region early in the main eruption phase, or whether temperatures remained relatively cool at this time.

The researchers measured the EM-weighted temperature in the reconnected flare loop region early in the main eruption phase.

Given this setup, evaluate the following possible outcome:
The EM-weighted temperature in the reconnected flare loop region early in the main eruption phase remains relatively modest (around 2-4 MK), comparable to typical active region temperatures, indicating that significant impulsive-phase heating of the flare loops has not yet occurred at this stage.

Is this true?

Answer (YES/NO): YES